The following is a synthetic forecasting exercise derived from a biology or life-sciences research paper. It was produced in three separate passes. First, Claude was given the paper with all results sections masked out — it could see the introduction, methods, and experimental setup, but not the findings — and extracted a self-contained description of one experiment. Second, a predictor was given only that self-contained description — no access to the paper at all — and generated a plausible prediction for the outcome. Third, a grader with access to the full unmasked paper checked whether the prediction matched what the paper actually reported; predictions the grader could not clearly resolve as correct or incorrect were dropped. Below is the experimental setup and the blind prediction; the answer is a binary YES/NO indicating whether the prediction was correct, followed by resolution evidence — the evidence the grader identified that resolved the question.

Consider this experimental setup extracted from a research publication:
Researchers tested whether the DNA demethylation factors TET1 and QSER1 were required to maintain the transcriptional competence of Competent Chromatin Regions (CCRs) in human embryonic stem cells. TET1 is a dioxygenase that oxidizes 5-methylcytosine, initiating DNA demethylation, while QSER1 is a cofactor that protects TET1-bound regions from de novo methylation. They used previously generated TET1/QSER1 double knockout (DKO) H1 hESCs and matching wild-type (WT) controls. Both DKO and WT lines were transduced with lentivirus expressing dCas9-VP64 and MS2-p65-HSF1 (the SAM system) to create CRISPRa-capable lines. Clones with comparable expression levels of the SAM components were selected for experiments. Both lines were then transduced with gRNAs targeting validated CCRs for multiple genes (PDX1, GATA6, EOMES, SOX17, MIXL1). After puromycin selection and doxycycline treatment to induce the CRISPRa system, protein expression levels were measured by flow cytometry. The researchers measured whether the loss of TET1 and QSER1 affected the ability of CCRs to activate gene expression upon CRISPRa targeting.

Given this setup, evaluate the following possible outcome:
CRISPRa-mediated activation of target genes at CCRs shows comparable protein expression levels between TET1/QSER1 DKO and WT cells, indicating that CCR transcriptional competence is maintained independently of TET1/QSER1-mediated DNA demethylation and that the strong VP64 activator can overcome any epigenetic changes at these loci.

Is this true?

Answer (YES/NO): NO